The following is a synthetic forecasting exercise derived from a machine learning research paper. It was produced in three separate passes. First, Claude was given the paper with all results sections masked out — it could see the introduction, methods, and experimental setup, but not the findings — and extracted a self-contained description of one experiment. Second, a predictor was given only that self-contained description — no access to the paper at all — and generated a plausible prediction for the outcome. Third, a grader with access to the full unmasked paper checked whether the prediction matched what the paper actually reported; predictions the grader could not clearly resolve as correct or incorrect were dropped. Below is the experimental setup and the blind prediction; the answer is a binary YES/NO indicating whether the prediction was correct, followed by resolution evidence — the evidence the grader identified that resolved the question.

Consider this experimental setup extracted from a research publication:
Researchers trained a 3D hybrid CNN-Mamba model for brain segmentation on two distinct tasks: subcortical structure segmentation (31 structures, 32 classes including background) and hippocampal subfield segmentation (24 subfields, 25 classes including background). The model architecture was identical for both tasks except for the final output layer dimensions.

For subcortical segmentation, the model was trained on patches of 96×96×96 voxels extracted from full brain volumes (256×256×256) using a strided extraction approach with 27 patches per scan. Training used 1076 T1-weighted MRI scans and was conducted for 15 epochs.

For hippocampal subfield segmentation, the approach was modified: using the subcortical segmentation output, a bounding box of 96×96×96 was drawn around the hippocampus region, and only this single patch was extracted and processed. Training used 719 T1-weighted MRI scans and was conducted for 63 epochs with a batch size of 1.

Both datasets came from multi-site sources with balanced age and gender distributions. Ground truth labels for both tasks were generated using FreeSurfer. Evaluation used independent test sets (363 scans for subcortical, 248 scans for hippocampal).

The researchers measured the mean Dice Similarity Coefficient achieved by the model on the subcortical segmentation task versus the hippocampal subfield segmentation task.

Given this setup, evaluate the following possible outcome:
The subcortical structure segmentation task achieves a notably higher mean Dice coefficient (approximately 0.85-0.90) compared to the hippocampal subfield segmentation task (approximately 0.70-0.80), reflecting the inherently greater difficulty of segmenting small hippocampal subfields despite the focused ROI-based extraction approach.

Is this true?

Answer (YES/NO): NO